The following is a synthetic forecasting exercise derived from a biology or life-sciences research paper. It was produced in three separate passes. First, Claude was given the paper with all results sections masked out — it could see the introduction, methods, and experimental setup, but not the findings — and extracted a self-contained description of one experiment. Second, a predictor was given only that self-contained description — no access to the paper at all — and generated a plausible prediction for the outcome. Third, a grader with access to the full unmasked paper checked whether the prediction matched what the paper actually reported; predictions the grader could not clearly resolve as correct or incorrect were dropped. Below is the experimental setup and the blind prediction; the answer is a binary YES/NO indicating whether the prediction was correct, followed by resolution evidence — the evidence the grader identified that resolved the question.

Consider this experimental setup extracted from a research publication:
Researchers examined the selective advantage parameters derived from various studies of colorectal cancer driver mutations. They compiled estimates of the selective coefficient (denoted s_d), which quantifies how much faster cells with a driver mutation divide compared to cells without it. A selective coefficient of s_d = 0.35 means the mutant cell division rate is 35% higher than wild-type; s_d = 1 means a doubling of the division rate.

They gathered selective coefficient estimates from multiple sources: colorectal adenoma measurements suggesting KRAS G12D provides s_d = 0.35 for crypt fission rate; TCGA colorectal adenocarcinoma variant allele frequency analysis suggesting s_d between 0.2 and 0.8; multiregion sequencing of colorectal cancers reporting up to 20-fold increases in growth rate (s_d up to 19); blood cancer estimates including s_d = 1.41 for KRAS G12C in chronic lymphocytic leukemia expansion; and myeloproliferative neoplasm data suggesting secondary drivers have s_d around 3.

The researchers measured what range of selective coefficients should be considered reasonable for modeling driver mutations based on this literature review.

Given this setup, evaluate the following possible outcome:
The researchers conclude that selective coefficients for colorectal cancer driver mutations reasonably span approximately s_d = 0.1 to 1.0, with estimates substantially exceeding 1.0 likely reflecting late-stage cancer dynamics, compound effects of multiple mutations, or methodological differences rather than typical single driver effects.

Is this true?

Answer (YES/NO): NO